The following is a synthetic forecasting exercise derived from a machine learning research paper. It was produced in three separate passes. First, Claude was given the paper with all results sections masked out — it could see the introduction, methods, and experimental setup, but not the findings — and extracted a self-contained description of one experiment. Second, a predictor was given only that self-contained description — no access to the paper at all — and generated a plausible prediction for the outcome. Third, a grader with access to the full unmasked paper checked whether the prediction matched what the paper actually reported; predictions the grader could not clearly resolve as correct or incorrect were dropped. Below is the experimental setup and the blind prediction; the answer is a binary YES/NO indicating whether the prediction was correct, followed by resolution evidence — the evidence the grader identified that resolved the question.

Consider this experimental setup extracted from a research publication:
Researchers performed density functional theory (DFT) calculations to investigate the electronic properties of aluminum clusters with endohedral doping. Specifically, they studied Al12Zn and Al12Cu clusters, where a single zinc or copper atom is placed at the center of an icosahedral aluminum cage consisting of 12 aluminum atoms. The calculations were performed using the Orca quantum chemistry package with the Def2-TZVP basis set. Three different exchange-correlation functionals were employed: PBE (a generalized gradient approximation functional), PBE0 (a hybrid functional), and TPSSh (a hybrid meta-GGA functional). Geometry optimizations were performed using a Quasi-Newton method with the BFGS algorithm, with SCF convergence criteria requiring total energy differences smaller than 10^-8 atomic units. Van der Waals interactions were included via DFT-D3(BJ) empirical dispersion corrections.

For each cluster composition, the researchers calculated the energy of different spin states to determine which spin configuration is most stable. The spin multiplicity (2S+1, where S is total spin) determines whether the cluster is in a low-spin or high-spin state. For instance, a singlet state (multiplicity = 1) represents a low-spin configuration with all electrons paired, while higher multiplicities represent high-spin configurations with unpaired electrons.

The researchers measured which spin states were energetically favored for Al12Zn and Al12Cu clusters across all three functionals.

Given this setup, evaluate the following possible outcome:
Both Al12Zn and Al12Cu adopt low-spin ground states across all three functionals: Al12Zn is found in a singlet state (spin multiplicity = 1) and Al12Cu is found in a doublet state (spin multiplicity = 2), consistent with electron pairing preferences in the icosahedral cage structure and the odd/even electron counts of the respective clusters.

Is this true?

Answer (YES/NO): YES